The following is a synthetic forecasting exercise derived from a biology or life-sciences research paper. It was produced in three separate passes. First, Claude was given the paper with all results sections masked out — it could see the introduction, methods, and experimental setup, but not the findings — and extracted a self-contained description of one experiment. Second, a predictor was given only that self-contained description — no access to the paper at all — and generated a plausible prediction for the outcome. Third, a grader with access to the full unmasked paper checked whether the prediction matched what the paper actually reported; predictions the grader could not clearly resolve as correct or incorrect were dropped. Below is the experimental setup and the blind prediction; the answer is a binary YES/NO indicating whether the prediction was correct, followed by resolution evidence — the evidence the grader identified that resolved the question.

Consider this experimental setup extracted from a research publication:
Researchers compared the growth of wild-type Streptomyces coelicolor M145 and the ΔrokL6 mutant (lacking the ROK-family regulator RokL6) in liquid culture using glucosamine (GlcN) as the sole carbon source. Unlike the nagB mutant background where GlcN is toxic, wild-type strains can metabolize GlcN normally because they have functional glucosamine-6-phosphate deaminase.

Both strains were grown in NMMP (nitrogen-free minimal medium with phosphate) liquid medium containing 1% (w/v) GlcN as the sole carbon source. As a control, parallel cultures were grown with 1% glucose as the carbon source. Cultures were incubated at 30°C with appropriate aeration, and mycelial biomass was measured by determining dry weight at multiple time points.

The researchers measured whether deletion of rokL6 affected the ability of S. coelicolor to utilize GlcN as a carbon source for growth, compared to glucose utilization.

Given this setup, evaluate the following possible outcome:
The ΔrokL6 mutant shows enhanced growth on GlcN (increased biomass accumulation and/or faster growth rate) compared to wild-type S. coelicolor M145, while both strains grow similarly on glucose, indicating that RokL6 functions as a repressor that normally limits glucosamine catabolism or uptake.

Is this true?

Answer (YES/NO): NO